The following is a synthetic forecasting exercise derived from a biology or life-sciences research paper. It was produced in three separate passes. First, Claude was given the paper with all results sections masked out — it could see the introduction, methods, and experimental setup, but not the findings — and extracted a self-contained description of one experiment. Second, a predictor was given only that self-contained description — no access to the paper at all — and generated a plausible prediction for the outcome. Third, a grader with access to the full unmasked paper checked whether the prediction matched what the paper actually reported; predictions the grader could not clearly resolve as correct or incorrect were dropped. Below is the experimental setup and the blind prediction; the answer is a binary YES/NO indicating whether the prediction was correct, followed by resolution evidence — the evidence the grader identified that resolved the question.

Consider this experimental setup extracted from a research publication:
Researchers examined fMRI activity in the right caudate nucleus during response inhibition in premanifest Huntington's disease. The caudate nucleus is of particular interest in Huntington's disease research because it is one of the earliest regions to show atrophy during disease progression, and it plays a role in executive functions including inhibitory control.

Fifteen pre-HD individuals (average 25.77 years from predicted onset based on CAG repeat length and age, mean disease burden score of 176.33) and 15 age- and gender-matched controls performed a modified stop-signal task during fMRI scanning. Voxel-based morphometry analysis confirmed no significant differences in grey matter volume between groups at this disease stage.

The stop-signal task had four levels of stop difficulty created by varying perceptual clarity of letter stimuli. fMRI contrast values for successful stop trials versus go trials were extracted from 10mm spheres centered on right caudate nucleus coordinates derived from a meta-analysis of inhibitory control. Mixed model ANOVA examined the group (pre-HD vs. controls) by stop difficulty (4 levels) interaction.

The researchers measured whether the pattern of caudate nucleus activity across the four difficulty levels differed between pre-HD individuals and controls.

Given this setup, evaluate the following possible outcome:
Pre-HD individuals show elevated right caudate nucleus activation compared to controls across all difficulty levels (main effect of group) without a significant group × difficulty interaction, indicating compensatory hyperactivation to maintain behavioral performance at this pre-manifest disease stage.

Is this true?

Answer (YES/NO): NO